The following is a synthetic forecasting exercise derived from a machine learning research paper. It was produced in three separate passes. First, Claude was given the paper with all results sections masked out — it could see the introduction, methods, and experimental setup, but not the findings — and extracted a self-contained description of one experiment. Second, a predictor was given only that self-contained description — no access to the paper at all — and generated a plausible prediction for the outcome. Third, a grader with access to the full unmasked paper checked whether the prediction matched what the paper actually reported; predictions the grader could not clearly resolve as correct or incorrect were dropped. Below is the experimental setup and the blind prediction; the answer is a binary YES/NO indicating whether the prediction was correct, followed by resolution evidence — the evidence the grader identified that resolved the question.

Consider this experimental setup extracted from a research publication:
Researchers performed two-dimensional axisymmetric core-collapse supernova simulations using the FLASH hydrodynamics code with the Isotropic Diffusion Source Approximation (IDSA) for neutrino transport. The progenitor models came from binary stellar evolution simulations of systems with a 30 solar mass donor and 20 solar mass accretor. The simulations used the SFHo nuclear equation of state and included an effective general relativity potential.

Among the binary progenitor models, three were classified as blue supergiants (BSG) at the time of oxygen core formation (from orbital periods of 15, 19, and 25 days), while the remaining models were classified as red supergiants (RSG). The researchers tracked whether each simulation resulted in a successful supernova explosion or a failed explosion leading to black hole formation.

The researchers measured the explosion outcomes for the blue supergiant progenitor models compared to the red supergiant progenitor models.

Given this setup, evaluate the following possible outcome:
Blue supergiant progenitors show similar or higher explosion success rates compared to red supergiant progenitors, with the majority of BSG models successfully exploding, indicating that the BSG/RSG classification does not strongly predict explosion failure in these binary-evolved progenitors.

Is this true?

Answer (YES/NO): YES